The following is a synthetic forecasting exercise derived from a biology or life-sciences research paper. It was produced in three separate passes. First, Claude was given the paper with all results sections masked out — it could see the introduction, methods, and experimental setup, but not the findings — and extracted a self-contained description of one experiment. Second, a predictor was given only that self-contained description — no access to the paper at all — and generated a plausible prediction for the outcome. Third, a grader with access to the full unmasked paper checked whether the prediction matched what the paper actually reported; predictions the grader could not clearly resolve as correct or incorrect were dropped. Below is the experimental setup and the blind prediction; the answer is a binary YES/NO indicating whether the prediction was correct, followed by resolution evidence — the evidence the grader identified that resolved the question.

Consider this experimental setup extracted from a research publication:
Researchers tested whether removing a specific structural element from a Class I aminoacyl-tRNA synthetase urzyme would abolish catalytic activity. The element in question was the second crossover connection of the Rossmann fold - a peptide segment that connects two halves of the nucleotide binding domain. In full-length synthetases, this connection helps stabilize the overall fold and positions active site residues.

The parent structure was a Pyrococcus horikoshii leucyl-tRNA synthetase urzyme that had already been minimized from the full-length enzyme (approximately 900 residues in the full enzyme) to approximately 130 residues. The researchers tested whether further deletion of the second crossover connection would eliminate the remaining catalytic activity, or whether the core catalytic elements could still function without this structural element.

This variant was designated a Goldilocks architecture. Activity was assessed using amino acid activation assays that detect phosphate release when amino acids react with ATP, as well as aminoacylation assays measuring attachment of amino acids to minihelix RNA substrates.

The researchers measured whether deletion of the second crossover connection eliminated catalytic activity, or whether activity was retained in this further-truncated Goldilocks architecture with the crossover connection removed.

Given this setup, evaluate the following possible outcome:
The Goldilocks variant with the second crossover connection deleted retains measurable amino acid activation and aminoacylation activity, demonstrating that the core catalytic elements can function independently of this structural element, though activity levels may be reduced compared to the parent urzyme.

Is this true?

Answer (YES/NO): YES